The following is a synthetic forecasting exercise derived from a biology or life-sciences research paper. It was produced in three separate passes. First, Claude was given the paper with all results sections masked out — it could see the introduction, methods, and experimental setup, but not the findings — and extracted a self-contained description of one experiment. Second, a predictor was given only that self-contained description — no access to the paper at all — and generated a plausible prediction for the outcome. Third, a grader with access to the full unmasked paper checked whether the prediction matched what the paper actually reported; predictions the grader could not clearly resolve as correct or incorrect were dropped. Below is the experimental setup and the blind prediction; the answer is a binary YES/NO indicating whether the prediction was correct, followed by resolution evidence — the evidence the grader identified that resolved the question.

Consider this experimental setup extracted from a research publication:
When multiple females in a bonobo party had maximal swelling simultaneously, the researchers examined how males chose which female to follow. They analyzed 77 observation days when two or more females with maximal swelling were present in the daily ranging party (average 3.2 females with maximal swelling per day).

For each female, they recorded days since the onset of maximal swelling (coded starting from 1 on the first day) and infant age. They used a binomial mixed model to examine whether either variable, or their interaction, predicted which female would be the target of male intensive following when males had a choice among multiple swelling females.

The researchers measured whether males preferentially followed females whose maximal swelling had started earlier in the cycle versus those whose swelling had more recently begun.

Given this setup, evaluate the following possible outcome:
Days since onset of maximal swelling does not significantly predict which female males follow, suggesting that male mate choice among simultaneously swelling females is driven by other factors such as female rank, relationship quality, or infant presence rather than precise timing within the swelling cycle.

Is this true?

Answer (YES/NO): NO